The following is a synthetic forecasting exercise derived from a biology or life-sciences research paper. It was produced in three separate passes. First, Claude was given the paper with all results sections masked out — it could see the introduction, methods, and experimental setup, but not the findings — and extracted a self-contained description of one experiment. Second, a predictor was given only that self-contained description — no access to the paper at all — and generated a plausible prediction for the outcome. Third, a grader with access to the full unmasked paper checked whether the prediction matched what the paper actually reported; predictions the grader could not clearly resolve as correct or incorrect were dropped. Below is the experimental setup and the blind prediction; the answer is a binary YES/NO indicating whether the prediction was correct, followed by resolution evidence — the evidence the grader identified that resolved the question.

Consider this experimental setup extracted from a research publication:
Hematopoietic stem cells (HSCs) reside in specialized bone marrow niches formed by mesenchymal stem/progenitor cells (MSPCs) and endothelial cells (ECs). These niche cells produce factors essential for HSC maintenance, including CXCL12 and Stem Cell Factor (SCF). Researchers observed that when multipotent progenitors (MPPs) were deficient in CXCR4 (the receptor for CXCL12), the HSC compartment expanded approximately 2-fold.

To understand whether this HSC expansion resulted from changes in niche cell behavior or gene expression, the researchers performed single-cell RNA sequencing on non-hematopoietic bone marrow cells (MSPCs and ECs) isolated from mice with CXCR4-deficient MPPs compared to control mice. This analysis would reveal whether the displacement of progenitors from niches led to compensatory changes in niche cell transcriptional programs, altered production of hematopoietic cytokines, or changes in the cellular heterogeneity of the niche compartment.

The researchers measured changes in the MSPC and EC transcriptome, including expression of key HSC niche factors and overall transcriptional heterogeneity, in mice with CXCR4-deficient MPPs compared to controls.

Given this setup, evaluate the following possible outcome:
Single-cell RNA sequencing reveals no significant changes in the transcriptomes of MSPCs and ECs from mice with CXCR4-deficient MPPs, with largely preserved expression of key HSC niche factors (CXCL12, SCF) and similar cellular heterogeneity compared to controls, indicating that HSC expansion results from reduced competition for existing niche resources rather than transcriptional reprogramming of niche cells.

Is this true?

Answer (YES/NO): YES